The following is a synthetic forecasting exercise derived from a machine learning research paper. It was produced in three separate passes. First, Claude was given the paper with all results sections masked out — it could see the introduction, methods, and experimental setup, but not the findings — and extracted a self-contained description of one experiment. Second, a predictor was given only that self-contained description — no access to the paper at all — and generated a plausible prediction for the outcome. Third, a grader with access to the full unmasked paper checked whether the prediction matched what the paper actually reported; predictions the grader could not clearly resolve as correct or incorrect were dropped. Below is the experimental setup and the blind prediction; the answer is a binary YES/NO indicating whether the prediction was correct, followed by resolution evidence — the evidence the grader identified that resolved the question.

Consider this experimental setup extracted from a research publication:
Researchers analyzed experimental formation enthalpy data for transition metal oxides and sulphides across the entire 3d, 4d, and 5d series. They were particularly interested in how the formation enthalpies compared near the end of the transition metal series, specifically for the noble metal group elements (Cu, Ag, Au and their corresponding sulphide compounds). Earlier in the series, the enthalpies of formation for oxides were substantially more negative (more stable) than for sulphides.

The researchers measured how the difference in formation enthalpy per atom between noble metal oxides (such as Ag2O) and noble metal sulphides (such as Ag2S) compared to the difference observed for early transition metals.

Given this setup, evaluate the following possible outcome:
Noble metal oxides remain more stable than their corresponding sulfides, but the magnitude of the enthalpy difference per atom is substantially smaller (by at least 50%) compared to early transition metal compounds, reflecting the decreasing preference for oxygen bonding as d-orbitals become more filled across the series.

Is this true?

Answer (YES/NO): NO